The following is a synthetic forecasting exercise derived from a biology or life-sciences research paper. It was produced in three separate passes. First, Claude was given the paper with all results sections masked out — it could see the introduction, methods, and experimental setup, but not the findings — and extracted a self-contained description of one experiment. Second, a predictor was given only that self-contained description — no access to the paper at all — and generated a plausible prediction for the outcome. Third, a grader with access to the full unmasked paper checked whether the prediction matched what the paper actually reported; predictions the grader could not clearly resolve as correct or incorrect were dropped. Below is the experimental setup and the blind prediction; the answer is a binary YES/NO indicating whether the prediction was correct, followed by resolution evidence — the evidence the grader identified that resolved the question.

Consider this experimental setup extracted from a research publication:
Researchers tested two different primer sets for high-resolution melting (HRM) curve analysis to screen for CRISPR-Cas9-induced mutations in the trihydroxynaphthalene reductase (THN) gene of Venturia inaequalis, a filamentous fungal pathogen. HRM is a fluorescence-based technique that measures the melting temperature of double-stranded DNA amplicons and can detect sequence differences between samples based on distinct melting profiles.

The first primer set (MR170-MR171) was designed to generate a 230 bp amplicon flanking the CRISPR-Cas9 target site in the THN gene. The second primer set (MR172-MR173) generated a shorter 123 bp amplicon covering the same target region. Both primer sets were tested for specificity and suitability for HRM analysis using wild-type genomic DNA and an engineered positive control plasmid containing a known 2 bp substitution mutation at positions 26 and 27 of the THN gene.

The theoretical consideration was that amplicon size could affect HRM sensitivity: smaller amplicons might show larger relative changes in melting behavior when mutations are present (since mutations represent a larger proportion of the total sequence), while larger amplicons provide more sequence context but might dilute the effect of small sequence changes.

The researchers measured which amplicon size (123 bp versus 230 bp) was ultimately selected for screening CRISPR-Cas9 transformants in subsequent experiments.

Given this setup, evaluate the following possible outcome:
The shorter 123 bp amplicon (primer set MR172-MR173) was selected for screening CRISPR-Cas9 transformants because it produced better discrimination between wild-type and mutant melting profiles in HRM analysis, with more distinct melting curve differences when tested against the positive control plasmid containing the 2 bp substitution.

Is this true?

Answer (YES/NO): YES